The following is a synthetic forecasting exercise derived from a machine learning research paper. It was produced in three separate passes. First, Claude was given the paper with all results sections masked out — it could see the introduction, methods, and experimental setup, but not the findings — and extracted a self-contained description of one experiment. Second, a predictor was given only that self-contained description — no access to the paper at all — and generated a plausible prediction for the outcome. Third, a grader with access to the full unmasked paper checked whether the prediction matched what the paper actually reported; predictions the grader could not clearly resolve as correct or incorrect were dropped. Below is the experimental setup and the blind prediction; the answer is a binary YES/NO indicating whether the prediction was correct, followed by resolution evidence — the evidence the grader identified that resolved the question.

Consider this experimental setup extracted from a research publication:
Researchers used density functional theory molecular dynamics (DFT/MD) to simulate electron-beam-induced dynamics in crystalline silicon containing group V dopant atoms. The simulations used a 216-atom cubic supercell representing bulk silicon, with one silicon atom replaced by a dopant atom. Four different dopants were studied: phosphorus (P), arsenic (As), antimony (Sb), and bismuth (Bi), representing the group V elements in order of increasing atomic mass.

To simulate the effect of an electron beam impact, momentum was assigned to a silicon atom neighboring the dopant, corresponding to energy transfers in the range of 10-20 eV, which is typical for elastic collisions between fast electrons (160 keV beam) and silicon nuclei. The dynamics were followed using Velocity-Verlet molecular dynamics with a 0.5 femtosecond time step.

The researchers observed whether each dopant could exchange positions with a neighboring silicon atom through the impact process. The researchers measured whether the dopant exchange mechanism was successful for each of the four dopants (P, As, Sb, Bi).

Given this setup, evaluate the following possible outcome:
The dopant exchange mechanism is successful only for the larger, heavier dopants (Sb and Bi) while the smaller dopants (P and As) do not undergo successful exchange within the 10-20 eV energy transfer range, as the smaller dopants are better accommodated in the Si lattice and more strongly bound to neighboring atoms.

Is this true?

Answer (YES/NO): YES